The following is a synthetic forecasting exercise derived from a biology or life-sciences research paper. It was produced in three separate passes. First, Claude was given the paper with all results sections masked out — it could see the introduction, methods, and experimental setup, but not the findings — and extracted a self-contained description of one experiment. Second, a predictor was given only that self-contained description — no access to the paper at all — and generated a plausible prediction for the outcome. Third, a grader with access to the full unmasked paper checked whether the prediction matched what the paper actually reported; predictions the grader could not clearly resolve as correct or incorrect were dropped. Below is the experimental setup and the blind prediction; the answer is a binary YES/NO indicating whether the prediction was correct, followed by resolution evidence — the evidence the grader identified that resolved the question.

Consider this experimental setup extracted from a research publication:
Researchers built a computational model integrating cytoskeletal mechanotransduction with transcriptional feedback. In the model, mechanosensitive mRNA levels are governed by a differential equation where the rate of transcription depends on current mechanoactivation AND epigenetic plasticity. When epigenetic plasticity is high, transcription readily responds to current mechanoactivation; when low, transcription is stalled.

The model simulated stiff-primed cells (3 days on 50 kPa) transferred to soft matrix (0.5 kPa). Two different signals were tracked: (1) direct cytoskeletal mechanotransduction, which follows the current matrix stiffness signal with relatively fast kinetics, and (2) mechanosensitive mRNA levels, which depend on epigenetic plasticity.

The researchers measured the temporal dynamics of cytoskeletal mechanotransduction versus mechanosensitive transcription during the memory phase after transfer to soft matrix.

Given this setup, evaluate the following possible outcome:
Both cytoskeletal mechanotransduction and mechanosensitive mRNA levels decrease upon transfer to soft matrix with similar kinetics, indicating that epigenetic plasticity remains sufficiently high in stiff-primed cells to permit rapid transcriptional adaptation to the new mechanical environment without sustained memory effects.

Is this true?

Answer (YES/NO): NO